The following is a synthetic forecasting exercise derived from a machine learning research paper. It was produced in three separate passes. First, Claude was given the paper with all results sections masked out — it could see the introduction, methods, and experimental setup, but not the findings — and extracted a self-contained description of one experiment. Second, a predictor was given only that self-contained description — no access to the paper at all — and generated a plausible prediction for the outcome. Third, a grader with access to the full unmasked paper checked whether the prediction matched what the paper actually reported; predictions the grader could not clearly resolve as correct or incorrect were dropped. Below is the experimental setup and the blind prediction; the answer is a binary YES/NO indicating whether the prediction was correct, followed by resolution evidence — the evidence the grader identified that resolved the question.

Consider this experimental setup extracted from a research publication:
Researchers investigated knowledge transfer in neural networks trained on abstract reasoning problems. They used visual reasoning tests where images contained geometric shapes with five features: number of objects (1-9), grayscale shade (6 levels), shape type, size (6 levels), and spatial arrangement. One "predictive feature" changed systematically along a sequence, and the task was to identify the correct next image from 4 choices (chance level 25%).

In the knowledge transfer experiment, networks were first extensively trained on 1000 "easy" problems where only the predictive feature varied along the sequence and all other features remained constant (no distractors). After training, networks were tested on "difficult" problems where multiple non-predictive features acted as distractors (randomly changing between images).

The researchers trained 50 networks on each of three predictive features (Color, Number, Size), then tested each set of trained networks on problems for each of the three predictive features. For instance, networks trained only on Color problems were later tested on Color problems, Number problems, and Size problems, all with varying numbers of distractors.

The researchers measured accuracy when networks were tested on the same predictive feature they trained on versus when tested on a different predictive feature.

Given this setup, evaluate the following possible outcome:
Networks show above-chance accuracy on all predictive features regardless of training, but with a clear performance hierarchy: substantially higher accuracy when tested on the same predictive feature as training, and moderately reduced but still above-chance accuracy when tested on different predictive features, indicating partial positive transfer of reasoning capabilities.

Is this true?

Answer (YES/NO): NO